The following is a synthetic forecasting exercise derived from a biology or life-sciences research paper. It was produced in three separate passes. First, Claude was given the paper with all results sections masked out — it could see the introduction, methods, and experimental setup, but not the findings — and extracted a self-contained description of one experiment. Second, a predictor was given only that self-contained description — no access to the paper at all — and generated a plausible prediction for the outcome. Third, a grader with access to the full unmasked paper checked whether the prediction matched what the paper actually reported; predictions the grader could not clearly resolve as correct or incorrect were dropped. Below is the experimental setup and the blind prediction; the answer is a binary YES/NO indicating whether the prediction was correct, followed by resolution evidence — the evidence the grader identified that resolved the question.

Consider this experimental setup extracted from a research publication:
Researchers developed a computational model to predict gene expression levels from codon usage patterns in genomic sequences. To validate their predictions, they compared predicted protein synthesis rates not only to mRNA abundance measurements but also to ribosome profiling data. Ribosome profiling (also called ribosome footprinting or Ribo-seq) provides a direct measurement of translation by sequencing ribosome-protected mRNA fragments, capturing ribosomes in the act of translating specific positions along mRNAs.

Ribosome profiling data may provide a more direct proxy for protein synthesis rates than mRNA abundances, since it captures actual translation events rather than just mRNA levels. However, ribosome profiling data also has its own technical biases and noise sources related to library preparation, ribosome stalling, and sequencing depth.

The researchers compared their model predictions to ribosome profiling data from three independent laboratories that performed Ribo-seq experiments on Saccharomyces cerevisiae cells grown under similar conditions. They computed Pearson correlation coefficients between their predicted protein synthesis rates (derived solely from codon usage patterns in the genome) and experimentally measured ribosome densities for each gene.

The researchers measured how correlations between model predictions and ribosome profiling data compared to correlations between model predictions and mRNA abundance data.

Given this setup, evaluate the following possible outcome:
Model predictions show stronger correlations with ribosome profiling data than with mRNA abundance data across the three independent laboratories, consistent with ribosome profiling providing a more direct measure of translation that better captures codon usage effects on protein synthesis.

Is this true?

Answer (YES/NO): YES